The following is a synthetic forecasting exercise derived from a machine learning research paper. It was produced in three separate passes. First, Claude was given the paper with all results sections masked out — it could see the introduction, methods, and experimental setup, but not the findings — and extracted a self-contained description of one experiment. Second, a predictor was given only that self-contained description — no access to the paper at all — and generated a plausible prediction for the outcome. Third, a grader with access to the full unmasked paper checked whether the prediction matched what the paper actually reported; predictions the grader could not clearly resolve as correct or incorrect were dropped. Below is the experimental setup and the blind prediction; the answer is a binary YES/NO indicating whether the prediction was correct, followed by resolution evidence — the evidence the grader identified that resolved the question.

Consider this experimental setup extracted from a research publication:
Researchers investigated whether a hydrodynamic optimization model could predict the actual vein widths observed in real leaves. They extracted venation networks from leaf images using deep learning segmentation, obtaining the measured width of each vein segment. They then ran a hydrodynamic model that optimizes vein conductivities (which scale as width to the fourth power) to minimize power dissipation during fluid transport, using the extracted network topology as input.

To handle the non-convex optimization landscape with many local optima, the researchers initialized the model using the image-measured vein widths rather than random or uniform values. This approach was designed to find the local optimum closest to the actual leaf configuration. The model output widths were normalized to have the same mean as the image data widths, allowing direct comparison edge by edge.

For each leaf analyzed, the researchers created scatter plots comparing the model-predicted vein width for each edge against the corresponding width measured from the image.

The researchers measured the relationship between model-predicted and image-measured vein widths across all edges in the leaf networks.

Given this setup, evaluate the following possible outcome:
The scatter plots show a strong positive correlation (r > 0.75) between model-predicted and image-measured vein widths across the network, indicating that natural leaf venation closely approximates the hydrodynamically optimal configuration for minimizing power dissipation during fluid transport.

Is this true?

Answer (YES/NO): NO